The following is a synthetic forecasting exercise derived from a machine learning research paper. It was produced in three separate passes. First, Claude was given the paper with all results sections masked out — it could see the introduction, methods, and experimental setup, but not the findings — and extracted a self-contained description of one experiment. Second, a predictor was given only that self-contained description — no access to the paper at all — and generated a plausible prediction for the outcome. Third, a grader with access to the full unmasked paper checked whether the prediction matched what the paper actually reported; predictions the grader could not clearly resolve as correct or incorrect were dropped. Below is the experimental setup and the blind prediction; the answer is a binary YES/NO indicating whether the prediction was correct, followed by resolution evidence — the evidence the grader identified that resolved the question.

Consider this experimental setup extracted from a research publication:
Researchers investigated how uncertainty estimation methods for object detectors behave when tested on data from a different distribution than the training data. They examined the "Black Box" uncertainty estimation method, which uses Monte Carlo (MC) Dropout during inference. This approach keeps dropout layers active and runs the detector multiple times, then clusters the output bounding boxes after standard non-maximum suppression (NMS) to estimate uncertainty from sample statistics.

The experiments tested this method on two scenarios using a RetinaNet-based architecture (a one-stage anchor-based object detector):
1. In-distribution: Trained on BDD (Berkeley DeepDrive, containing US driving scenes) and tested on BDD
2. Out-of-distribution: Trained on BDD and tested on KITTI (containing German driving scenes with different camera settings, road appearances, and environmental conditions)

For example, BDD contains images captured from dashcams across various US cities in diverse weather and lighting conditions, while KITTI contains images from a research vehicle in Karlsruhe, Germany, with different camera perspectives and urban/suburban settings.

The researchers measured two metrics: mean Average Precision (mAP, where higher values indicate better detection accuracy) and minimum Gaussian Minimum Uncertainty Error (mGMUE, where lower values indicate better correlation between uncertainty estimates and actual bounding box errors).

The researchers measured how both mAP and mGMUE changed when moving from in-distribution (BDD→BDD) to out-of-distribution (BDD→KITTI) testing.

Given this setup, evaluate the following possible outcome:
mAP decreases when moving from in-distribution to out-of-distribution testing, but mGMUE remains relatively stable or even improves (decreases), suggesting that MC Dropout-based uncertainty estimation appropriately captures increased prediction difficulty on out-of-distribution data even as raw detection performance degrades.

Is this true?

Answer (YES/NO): NO